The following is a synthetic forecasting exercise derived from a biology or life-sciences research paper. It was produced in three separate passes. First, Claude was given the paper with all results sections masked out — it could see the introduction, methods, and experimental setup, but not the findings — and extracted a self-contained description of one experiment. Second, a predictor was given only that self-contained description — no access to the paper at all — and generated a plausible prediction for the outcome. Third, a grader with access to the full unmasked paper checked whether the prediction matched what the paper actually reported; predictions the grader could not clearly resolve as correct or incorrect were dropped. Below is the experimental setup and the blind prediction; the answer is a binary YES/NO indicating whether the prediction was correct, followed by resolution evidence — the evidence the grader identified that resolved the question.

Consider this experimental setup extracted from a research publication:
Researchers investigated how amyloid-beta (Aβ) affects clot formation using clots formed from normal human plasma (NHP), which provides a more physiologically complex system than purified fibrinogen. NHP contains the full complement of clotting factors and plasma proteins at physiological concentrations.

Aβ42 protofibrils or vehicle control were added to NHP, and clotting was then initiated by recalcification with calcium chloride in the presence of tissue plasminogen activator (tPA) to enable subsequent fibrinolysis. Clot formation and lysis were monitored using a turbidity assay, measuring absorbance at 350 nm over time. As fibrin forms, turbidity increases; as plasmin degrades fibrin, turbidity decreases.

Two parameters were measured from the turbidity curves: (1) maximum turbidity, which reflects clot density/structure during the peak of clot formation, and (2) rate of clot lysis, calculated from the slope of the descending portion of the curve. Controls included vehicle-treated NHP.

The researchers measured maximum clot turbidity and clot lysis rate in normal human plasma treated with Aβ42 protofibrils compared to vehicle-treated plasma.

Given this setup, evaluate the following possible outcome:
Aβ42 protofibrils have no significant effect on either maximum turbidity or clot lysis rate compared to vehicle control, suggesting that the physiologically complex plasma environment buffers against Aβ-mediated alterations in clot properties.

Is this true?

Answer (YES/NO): NO